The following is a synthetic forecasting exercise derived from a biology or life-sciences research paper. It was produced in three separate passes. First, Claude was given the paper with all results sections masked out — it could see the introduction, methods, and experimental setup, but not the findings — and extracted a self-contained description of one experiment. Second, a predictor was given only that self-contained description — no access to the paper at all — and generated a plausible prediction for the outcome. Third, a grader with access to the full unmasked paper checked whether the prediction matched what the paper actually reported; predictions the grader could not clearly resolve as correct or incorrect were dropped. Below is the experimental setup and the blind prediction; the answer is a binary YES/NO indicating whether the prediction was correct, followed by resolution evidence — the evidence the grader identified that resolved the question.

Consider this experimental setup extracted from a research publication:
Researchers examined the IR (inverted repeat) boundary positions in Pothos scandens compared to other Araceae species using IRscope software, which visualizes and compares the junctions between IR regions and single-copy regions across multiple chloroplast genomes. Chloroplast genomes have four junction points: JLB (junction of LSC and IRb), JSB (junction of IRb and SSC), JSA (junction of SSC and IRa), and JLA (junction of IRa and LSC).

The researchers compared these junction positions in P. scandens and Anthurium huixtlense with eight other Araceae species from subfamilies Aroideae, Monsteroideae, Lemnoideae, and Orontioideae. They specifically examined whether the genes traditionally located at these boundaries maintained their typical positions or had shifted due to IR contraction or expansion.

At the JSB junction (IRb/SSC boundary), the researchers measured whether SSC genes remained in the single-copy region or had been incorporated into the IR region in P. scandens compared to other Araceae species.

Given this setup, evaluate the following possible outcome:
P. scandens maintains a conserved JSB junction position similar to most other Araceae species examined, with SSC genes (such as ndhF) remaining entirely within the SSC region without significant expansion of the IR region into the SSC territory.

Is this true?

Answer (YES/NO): NO